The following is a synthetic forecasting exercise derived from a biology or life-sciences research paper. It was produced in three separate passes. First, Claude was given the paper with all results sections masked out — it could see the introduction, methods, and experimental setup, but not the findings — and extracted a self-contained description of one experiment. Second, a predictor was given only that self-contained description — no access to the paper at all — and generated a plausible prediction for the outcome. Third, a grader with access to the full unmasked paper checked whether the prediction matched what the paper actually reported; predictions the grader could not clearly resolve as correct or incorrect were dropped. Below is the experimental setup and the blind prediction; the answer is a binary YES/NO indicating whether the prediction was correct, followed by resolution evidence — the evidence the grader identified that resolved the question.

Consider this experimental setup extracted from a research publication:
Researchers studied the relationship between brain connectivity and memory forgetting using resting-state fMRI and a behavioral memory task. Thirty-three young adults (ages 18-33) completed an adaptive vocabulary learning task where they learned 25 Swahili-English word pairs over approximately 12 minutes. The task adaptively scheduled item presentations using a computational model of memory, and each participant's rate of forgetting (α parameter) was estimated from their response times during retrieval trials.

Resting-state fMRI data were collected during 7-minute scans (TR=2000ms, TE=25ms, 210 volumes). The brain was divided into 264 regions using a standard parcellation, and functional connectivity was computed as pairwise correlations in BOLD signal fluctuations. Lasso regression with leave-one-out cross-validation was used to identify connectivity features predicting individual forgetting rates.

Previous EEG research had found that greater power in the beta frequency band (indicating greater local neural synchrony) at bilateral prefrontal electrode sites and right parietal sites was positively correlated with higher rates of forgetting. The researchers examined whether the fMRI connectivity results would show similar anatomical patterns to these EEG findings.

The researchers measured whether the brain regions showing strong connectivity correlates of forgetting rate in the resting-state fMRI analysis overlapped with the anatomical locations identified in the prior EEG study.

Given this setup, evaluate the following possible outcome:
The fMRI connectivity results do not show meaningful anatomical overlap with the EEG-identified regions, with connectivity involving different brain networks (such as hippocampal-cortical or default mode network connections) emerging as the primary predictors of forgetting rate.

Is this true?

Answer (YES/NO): NO